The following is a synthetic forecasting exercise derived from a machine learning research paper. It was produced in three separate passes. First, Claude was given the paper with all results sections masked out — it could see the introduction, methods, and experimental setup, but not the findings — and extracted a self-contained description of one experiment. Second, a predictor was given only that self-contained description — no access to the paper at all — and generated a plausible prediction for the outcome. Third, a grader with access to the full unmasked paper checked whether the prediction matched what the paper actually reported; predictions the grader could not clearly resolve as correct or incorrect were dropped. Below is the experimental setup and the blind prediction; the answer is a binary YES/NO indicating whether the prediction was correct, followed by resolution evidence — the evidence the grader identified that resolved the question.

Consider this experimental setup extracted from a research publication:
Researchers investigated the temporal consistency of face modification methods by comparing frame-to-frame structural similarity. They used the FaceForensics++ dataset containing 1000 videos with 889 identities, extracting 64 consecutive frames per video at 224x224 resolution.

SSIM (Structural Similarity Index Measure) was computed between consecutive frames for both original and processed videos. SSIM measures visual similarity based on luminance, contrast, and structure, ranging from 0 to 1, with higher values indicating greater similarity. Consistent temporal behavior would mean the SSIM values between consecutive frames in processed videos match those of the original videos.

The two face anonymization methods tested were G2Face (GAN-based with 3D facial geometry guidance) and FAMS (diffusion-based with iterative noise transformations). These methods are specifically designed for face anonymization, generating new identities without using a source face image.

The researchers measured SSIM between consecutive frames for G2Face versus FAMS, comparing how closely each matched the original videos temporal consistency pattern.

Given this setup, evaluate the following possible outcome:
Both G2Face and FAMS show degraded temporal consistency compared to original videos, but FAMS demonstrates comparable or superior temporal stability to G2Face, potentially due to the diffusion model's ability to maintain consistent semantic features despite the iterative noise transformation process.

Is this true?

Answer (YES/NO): NO